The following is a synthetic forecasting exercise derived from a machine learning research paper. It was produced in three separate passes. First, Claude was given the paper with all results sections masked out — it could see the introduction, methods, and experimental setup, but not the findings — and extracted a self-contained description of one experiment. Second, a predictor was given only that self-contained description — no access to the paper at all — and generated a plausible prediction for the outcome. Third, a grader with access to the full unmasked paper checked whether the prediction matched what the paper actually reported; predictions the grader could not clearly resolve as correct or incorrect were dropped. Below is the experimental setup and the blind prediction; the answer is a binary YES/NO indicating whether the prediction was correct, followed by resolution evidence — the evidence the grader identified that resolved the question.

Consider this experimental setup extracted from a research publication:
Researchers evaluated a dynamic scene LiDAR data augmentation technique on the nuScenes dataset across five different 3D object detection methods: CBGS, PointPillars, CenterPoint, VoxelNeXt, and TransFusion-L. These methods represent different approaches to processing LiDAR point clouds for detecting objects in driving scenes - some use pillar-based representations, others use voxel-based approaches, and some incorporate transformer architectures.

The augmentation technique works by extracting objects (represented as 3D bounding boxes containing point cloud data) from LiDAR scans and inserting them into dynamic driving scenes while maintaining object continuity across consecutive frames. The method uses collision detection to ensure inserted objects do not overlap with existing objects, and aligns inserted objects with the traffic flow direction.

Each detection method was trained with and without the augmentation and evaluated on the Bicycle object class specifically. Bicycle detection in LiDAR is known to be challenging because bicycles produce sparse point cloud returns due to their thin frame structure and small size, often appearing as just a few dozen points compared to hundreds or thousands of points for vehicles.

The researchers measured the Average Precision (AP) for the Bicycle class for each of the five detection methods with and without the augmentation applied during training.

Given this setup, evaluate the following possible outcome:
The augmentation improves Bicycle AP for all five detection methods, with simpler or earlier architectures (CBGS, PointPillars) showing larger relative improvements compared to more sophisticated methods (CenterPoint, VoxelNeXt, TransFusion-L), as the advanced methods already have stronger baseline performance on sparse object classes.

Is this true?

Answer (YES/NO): NO